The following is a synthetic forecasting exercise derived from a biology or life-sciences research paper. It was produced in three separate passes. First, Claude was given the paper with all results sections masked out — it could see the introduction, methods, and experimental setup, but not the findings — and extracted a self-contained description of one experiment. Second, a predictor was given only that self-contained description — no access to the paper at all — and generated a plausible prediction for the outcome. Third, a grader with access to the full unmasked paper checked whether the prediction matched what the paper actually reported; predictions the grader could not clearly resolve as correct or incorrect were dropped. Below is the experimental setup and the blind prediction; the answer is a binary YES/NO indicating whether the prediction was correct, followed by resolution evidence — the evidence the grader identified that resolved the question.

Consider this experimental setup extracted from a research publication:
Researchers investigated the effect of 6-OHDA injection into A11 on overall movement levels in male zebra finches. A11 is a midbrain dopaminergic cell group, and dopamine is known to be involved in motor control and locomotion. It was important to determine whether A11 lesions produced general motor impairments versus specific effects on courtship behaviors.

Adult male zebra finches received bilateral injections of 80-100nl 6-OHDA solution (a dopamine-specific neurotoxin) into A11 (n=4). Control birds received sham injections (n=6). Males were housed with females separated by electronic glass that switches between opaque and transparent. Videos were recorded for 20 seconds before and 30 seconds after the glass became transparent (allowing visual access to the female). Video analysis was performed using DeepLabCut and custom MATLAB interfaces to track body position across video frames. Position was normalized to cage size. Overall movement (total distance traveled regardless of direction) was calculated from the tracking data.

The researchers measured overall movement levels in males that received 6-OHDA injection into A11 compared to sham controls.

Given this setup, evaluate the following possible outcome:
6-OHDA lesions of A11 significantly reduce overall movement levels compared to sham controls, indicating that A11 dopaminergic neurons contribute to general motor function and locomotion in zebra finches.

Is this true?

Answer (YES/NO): NO